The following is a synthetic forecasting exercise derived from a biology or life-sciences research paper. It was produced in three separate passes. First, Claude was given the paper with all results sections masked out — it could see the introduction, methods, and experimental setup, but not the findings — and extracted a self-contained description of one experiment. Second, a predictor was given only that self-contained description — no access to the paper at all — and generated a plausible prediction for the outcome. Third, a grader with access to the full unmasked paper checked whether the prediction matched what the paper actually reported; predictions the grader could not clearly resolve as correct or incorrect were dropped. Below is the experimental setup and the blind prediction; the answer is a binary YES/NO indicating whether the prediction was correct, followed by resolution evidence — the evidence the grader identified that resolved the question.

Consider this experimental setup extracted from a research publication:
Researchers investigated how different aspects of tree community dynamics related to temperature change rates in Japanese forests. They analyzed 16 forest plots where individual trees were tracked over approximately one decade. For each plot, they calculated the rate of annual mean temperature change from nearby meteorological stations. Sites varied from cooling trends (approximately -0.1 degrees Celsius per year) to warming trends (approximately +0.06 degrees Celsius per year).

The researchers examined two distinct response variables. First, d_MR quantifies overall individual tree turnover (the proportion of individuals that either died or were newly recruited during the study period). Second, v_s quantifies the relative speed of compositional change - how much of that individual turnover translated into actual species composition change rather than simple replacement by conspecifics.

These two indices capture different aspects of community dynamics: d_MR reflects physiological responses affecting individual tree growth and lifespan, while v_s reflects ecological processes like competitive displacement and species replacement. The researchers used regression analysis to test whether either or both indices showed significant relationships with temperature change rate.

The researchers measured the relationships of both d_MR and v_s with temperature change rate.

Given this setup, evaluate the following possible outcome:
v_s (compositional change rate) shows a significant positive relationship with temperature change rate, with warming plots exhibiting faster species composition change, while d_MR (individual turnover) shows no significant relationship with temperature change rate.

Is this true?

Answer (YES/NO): NO